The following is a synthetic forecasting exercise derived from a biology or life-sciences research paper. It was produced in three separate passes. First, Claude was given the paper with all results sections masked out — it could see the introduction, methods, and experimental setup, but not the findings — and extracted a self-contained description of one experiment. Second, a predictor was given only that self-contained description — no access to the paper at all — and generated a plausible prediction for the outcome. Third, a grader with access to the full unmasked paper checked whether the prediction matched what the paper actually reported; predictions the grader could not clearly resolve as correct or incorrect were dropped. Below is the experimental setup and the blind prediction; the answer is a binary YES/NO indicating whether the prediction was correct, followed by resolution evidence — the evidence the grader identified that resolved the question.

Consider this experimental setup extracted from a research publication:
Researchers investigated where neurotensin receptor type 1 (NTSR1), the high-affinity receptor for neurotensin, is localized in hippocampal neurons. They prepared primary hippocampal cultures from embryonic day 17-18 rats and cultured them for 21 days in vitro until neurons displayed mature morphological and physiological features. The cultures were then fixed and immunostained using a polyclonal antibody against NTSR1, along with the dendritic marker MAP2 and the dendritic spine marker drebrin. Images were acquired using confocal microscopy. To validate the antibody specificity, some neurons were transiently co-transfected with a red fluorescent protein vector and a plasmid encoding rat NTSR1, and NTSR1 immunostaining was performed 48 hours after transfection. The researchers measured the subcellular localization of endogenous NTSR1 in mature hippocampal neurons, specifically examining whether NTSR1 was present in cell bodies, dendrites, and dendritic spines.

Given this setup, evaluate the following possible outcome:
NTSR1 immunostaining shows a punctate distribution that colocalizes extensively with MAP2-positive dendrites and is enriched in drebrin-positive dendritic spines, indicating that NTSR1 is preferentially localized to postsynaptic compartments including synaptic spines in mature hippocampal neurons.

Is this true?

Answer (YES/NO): NO